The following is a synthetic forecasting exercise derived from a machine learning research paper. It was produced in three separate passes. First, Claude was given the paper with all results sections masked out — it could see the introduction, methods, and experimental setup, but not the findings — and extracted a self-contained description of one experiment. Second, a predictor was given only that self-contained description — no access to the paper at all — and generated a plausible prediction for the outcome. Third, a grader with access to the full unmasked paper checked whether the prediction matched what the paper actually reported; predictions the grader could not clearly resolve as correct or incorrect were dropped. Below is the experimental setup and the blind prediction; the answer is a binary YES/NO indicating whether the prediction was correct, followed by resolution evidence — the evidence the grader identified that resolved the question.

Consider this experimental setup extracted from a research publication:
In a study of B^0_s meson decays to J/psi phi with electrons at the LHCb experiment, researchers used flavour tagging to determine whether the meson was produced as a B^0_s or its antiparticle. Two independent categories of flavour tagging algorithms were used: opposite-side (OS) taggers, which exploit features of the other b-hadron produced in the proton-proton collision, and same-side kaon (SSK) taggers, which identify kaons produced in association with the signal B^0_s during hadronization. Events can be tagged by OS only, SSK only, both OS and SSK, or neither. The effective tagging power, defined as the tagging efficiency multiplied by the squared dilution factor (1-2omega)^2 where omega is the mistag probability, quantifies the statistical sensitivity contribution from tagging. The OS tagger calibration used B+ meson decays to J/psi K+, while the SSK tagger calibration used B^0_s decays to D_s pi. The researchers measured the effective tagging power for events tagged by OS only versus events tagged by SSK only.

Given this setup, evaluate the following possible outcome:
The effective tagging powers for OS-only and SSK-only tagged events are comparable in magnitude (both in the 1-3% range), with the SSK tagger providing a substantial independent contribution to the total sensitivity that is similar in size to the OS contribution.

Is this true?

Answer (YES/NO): YES